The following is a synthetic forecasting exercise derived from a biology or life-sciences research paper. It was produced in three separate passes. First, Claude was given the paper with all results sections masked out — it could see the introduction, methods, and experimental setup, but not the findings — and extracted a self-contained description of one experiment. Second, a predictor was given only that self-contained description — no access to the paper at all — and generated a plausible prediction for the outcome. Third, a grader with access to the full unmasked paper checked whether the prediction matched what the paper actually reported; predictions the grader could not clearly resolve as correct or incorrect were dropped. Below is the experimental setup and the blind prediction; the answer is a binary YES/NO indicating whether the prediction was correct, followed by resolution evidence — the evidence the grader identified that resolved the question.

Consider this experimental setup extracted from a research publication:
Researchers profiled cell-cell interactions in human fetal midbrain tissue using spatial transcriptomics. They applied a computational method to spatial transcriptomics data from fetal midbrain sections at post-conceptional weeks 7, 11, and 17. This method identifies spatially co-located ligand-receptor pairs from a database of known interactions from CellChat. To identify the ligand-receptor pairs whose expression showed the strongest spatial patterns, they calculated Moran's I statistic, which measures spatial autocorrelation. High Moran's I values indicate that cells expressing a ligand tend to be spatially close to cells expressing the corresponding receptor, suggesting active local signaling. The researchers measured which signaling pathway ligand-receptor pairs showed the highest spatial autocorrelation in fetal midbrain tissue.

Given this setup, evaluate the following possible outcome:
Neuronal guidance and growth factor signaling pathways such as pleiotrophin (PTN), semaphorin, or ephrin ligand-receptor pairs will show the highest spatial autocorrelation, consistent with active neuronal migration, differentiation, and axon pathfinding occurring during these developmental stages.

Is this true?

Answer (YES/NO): YES